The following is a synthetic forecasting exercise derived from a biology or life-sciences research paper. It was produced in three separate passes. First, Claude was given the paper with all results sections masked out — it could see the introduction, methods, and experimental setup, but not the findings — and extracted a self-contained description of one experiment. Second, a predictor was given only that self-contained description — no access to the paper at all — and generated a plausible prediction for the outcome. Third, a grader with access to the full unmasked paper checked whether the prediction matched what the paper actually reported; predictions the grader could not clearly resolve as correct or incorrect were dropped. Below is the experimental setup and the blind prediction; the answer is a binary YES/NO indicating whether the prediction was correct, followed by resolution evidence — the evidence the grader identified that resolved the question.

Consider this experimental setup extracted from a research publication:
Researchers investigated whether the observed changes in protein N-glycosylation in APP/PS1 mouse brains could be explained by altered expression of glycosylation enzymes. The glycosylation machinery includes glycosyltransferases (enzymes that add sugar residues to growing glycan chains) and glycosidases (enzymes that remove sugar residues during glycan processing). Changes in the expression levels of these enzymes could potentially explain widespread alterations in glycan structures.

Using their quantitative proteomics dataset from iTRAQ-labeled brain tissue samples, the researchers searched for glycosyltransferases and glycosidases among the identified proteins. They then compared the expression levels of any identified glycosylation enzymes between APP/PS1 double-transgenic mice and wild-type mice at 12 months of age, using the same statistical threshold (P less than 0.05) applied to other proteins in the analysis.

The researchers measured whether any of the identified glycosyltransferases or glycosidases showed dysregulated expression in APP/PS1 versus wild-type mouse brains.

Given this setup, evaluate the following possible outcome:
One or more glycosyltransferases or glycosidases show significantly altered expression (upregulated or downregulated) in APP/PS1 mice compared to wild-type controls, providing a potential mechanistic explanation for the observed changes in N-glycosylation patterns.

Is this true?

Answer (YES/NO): NO